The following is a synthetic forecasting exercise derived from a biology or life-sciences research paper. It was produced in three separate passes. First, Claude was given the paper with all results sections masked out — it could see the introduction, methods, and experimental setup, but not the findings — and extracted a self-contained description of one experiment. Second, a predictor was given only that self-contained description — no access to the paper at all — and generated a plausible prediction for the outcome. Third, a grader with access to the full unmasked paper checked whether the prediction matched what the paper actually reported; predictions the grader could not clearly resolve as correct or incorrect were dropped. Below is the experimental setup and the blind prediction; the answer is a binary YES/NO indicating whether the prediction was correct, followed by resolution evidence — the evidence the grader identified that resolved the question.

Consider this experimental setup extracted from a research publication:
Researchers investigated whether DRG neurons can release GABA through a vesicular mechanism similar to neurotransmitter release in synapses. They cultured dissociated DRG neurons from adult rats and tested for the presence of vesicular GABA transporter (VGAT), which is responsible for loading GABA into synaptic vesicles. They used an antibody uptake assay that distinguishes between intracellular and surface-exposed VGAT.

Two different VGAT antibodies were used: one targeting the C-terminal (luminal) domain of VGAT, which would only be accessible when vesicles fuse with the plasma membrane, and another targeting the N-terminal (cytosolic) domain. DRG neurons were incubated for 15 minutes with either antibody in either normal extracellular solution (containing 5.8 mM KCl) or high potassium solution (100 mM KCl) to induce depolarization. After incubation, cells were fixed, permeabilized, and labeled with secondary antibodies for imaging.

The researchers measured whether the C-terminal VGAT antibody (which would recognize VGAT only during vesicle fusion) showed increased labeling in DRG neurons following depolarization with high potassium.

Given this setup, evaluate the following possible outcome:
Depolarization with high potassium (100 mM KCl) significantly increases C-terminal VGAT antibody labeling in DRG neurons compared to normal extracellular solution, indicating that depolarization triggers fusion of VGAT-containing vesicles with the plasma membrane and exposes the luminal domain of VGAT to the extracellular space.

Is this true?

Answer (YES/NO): YES